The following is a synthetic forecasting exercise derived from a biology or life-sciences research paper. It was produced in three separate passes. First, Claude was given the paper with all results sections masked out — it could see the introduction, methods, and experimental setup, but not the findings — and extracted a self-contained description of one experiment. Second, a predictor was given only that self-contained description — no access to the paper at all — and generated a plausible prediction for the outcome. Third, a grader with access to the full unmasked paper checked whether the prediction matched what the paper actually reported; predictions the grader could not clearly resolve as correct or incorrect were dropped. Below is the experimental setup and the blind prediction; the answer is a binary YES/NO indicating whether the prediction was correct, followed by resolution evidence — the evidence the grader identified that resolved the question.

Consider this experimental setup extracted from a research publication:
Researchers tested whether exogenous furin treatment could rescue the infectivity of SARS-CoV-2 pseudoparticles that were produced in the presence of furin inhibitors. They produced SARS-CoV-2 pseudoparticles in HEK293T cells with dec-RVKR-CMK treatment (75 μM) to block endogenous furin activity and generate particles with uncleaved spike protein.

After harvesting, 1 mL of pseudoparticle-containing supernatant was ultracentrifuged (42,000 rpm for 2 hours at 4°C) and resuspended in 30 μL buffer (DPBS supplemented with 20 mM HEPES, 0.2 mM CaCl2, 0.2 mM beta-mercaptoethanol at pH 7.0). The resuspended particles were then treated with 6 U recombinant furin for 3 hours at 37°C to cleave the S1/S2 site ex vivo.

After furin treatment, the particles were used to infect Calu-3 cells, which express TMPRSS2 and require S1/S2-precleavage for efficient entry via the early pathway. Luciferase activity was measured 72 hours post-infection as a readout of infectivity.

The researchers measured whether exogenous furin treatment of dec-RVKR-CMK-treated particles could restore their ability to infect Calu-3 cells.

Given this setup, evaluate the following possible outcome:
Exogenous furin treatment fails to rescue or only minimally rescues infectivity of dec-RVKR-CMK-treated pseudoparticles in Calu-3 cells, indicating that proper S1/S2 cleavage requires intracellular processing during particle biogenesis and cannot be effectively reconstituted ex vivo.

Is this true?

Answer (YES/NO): YES